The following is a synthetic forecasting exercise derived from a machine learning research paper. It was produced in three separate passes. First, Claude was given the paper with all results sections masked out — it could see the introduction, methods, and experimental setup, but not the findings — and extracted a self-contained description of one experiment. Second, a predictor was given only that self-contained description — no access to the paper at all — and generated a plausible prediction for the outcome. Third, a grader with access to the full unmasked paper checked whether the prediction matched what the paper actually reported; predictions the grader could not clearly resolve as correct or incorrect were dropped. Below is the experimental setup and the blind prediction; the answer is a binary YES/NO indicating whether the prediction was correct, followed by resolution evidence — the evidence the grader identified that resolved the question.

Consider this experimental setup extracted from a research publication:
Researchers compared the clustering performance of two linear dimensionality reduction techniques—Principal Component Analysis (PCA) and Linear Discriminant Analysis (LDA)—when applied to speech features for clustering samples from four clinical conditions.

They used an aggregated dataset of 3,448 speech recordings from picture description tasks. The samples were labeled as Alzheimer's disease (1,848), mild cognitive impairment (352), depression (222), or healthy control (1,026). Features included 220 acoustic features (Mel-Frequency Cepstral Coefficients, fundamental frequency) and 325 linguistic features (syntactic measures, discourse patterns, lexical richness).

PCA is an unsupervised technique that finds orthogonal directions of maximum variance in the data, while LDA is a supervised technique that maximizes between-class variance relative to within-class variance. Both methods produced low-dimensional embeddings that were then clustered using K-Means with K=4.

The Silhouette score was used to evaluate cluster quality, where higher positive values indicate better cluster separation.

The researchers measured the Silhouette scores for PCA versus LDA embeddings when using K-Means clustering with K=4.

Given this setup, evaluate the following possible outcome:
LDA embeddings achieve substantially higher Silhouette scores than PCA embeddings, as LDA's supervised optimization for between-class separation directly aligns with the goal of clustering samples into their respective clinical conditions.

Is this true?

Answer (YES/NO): YES